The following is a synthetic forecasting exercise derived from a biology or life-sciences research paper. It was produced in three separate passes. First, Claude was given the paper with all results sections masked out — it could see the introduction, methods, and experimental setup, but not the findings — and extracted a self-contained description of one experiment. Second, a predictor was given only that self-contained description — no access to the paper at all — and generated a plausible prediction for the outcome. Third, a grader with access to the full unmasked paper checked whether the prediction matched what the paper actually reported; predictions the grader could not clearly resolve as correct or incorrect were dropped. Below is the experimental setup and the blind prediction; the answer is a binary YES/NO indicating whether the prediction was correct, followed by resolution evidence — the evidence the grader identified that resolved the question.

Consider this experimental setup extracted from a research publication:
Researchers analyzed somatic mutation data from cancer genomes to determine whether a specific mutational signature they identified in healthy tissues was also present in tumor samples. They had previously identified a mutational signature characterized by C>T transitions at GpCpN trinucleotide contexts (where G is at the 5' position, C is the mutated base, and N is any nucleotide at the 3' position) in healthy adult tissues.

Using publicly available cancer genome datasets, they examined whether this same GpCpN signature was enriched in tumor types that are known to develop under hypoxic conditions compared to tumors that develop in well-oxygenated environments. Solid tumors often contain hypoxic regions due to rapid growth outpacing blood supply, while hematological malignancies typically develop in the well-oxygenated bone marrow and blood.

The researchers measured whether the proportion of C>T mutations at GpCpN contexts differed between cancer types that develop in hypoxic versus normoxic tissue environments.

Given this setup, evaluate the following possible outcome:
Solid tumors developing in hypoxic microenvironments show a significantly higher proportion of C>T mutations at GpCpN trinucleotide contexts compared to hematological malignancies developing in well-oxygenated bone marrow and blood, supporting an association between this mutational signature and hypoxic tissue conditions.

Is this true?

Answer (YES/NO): NO